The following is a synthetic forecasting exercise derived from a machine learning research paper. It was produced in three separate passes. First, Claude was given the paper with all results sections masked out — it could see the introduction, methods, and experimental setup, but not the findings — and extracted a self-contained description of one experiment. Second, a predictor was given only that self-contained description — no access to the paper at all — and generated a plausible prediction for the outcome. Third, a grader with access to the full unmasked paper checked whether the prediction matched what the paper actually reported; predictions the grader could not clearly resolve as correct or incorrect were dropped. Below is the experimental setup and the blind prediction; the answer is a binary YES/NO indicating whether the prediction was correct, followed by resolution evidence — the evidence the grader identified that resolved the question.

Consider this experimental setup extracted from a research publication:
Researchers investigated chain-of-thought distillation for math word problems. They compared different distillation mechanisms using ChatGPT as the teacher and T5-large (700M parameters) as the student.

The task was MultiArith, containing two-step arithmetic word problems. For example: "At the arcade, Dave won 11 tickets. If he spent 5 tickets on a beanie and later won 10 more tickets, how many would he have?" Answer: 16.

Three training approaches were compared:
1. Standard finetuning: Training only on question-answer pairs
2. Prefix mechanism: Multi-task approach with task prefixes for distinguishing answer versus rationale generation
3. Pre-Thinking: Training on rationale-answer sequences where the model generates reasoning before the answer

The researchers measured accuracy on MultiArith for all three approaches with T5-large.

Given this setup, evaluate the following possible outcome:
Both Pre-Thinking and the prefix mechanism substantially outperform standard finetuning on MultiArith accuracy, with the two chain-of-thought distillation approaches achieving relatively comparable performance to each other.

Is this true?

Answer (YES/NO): NO